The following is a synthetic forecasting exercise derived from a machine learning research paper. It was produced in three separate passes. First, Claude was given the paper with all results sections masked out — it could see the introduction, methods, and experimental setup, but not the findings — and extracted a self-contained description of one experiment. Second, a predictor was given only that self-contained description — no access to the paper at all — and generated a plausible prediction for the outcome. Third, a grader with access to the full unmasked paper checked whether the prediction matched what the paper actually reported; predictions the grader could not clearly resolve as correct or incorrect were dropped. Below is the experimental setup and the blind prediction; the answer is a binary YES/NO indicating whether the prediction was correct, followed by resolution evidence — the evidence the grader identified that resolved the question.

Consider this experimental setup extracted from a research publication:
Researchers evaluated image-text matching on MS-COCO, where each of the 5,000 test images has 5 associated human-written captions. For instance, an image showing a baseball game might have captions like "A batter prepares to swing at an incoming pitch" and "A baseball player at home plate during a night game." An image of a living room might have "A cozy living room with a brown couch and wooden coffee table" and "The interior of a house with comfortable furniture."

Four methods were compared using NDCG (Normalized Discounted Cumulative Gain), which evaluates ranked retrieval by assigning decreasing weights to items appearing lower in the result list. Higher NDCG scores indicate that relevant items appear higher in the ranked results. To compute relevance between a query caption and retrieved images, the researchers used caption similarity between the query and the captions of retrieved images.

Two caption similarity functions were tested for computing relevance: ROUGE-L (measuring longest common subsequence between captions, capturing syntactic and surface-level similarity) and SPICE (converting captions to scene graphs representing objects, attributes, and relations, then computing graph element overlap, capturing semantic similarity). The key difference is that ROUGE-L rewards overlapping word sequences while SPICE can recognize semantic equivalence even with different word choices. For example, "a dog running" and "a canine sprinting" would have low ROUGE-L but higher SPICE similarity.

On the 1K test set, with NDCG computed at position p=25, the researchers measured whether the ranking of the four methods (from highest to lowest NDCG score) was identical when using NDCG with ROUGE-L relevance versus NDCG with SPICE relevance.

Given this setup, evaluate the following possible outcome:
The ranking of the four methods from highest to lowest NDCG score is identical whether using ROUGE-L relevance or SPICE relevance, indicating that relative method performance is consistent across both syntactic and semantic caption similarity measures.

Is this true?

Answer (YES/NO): YES